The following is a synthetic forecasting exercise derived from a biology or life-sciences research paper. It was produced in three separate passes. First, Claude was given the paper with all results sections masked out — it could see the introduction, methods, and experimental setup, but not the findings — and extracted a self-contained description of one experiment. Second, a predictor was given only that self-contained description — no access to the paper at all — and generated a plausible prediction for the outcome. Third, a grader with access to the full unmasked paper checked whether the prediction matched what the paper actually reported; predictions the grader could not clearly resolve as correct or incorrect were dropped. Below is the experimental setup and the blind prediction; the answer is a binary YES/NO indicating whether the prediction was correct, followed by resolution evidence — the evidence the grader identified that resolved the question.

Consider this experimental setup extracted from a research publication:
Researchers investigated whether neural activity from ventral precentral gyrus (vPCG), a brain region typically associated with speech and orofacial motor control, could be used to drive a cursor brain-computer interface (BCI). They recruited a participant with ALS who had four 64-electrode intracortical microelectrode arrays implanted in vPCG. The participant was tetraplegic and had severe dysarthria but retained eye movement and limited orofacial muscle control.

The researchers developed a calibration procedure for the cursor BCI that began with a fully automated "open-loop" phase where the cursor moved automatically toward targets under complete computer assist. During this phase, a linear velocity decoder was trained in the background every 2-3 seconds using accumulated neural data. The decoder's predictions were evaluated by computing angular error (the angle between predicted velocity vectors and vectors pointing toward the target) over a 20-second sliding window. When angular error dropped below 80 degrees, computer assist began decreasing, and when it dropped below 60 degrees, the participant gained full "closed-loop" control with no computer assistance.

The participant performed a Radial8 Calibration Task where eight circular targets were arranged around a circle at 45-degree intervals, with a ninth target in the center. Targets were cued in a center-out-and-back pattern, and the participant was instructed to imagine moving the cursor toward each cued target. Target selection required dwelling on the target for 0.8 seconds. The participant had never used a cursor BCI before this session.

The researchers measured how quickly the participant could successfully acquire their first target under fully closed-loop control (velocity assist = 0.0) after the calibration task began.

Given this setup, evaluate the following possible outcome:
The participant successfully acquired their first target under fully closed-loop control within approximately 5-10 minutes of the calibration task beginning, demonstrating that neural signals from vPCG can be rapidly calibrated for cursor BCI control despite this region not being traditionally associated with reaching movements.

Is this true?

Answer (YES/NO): NO